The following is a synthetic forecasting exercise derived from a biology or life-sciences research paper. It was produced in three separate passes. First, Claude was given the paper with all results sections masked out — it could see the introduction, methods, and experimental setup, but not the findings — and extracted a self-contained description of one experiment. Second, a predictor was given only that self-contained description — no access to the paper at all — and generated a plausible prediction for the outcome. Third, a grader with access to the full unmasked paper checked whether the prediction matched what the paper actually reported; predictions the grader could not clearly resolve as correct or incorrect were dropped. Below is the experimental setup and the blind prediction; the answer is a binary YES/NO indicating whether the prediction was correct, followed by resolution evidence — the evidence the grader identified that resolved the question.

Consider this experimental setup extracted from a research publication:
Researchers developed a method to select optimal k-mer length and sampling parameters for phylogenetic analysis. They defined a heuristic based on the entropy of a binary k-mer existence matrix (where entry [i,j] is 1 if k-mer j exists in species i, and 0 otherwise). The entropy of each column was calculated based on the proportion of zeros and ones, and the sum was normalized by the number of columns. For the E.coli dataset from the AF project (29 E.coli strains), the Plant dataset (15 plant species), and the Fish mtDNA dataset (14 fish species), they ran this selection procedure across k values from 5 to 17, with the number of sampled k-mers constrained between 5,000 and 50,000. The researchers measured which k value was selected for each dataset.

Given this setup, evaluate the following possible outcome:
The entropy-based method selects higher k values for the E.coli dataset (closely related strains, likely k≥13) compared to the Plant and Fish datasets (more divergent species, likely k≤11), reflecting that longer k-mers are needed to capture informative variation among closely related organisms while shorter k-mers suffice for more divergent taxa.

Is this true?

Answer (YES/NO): NO